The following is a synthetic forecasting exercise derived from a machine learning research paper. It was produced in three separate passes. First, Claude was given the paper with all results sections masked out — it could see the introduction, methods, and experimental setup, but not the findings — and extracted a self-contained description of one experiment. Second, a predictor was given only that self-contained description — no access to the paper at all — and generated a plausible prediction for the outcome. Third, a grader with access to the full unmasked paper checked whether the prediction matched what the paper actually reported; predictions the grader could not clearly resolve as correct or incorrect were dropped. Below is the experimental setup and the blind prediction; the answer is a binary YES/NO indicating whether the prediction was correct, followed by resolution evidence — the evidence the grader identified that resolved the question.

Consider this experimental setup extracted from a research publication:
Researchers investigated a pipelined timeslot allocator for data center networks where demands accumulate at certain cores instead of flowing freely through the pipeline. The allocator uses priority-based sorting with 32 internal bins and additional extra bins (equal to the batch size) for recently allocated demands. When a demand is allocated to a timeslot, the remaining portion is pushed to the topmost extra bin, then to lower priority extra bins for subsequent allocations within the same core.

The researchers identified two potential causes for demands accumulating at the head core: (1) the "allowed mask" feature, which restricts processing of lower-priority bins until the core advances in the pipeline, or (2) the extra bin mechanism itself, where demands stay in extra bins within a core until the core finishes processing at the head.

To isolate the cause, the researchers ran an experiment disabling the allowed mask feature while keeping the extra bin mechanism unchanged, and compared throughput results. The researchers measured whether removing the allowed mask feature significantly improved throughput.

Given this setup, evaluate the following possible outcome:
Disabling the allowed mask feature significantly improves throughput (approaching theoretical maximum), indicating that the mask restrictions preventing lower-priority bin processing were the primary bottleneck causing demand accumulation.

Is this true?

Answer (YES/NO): NO